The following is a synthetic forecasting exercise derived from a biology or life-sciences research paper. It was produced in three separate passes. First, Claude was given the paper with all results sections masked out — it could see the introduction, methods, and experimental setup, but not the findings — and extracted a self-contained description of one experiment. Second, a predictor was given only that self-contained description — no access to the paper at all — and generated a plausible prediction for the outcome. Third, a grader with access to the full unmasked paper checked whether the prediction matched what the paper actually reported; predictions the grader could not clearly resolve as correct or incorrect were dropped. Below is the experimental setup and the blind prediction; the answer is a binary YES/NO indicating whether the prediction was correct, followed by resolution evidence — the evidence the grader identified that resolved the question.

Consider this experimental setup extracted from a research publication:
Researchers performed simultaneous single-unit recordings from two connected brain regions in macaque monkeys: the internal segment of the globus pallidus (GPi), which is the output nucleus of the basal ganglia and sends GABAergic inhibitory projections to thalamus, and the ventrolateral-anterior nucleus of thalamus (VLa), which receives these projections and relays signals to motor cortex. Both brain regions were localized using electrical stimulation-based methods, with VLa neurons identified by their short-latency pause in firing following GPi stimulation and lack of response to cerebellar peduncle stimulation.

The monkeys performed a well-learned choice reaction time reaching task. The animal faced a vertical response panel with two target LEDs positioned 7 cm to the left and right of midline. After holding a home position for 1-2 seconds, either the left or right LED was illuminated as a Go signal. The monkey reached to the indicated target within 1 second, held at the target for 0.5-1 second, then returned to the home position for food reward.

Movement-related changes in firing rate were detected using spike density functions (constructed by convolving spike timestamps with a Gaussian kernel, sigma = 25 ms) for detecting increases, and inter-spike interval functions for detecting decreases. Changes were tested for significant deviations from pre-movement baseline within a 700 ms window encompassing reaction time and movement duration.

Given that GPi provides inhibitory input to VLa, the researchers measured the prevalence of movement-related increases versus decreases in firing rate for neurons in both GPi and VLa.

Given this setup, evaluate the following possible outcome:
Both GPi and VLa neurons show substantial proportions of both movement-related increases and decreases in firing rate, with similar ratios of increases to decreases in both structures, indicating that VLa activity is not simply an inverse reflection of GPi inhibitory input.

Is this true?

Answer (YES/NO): YES